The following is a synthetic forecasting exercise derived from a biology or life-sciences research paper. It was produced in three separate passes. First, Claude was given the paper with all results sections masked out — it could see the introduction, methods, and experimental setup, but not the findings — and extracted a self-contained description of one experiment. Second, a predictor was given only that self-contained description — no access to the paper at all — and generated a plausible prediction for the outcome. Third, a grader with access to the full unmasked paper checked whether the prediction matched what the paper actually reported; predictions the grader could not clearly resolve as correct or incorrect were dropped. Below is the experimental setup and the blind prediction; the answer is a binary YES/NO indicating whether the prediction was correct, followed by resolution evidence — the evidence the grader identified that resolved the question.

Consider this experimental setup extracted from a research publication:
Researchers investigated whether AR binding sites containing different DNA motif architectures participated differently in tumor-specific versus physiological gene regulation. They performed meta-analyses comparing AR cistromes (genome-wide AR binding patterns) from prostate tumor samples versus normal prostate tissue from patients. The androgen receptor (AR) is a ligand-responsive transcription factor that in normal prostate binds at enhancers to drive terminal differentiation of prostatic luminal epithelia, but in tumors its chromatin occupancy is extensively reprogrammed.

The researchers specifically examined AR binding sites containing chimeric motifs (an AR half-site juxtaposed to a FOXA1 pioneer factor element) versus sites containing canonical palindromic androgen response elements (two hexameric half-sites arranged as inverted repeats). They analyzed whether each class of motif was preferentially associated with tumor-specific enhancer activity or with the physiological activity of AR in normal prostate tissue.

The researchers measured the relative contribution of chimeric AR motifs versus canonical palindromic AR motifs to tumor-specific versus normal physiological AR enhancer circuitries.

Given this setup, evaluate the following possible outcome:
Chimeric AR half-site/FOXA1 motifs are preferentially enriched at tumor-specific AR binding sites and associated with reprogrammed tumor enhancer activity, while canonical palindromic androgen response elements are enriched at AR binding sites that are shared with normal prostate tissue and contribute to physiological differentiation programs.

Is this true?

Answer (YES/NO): YES